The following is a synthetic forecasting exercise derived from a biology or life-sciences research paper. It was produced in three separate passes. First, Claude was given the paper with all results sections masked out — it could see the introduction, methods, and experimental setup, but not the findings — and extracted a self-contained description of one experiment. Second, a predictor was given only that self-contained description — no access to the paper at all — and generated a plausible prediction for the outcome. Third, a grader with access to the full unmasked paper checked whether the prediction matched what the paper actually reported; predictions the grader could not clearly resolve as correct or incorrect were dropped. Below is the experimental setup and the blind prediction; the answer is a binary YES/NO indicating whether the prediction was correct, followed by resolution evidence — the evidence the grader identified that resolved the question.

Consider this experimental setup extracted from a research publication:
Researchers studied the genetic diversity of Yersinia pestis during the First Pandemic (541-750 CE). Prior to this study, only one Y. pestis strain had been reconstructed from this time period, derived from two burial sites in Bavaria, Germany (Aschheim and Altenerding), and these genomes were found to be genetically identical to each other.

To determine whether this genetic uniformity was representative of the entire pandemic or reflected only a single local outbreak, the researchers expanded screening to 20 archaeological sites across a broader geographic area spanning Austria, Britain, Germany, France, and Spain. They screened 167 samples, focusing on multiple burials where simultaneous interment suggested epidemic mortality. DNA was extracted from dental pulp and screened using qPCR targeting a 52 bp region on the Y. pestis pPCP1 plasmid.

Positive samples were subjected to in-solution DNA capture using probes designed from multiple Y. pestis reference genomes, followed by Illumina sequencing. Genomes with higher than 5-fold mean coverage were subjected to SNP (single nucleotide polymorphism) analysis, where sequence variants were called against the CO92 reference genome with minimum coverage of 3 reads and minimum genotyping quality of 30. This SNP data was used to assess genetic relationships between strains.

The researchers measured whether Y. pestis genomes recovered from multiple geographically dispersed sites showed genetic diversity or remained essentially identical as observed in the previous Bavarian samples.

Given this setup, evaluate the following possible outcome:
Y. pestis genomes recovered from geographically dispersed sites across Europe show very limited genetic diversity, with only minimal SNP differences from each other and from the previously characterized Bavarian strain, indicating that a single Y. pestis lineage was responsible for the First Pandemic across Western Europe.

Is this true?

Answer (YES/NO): NO